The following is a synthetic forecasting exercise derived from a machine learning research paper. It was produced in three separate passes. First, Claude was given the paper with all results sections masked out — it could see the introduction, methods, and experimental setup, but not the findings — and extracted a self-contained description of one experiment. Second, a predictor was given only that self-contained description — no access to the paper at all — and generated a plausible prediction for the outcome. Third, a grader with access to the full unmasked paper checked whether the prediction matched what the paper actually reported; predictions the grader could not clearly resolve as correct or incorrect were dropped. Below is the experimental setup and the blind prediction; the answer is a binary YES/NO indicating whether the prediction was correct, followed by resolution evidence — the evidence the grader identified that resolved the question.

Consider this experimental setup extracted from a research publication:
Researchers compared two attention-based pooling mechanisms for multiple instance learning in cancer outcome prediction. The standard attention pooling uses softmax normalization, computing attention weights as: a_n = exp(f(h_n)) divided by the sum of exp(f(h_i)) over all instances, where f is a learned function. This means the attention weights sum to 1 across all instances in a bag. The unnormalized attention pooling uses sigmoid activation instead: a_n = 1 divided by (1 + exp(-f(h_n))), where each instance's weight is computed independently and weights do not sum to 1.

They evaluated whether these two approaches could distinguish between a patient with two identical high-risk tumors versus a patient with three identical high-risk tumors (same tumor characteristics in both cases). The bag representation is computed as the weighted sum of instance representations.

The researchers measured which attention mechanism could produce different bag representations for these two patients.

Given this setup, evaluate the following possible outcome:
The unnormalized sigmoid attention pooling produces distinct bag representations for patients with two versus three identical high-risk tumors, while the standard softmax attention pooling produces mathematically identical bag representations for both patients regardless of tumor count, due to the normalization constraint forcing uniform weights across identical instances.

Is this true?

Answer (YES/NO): YES